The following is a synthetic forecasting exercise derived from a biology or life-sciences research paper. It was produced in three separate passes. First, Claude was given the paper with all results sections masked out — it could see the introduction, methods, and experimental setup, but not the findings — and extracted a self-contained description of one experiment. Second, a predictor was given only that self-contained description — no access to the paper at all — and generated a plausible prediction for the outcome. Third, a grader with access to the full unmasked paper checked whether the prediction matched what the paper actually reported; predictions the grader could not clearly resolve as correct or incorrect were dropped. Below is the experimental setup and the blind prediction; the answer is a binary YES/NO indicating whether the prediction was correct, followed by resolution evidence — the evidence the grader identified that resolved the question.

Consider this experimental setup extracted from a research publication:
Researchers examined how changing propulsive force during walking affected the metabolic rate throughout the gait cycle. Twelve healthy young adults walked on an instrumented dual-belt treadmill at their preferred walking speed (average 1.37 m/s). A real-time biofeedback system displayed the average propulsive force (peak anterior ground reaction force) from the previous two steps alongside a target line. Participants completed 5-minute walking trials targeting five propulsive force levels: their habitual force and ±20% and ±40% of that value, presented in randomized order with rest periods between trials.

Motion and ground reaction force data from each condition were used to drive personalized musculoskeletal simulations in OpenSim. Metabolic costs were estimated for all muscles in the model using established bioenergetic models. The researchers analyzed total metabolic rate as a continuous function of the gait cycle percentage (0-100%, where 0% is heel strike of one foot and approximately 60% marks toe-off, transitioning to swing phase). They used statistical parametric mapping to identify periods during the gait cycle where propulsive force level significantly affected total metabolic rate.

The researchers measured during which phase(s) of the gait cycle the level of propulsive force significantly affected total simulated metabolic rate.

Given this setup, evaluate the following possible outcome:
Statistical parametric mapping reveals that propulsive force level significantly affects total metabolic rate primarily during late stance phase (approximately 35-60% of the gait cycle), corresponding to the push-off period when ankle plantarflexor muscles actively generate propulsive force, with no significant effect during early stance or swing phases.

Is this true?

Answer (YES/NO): NO